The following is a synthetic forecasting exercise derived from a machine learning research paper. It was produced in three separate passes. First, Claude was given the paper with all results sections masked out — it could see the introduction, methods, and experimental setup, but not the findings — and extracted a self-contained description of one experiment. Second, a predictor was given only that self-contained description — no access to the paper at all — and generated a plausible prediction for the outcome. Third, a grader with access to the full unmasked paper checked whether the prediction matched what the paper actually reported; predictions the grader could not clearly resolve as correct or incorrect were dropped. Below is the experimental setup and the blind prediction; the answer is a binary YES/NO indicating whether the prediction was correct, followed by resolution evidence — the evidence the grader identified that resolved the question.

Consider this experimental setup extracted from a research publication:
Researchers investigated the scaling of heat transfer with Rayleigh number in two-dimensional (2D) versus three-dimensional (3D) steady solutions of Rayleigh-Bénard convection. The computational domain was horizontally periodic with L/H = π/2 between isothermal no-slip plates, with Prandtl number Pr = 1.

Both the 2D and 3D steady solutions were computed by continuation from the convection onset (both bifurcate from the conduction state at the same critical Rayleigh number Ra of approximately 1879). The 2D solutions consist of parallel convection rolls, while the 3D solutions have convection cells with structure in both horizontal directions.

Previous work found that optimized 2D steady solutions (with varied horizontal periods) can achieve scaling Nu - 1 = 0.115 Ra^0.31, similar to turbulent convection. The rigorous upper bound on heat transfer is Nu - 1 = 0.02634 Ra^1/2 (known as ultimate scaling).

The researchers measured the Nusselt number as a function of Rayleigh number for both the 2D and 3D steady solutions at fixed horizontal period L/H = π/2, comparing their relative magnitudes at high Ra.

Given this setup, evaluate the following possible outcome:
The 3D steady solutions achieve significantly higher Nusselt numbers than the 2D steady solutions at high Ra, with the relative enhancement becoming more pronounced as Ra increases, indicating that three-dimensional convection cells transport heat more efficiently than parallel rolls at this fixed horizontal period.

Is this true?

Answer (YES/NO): YES